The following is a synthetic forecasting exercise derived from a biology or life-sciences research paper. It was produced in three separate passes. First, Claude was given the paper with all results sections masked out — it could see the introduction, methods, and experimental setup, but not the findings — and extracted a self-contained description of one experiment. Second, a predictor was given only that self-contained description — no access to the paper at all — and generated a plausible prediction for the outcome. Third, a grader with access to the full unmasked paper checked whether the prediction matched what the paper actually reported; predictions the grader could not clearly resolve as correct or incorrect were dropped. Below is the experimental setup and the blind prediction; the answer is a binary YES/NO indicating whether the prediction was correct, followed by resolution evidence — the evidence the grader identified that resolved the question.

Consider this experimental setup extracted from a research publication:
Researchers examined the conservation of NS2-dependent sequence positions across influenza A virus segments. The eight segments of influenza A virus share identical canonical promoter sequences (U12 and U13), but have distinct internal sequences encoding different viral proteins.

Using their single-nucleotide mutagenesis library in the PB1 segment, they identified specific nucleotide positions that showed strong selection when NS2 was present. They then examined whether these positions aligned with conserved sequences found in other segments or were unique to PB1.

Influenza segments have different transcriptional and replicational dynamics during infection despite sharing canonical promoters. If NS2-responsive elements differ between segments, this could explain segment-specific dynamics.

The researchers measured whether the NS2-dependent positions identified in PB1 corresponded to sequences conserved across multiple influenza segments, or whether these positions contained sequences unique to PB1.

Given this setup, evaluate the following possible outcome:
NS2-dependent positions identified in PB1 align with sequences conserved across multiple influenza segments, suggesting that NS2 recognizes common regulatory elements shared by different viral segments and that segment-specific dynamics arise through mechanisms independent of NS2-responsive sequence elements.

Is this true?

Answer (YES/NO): NO